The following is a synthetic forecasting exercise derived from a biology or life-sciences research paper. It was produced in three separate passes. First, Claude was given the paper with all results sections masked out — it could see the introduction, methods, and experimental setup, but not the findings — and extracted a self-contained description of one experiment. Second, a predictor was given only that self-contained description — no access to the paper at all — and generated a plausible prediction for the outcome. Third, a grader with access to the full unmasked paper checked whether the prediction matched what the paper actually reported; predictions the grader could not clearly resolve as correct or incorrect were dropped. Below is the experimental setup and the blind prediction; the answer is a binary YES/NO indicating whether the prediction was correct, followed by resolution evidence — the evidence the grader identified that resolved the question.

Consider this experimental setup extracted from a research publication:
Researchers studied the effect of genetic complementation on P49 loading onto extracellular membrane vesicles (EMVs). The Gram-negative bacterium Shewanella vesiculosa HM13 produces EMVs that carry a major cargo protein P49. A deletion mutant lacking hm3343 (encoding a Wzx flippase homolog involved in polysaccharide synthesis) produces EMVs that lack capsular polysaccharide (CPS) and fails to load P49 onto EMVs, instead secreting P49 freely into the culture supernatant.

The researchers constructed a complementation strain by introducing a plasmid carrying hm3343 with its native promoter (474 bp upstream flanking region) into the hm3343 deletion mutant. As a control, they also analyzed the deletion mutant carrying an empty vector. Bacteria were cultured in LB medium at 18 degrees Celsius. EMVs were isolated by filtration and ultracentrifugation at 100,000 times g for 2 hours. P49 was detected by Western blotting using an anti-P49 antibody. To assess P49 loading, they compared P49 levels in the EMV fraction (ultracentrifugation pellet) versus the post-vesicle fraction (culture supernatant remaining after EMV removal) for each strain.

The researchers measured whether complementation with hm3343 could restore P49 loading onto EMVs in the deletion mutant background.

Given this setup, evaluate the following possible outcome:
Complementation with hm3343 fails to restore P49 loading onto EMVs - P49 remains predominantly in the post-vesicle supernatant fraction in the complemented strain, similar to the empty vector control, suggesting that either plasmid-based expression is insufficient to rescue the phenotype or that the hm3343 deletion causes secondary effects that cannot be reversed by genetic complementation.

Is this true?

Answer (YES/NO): NO